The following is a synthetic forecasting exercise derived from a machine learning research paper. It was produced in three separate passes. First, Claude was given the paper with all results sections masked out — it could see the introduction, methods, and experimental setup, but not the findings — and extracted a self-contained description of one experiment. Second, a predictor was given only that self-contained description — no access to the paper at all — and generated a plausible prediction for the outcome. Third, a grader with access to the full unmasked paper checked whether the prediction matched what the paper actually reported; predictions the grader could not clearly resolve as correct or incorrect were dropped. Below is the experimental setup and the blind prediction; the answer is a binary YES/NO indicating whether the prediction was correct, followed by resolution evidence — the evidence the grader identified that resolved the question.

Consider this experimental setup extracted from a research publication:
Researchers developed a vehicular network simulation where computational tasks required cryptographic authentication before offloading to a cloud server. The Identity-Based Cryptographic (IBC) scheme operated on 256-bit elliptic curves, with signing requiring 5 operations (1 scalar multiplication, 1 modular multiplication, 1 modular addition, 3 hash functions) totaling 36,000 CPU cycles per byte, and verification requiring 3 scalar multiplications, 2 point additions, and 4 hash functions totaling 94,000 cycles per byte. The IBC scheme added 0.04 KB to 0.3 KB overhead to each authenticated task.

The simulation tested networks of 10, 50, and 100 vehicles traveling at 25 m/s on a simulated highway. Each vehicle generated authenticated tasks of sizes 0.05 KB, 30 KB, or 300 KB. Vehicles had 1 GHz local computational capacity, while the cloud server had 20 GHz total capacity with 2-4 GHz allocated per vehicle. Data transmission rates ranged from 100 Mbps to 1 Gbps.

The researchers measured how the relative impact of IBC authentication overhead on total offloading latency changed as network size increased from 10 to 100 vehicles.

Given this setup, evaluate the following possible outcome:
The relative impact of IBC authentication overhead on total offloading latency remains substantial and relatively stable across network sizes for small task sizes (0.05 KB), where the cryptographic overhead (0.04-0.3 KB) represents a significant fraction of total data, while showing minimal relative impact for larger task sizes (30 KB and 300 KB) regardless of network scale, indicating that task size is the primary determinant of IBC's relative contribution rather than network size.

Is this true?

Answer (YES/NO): NO